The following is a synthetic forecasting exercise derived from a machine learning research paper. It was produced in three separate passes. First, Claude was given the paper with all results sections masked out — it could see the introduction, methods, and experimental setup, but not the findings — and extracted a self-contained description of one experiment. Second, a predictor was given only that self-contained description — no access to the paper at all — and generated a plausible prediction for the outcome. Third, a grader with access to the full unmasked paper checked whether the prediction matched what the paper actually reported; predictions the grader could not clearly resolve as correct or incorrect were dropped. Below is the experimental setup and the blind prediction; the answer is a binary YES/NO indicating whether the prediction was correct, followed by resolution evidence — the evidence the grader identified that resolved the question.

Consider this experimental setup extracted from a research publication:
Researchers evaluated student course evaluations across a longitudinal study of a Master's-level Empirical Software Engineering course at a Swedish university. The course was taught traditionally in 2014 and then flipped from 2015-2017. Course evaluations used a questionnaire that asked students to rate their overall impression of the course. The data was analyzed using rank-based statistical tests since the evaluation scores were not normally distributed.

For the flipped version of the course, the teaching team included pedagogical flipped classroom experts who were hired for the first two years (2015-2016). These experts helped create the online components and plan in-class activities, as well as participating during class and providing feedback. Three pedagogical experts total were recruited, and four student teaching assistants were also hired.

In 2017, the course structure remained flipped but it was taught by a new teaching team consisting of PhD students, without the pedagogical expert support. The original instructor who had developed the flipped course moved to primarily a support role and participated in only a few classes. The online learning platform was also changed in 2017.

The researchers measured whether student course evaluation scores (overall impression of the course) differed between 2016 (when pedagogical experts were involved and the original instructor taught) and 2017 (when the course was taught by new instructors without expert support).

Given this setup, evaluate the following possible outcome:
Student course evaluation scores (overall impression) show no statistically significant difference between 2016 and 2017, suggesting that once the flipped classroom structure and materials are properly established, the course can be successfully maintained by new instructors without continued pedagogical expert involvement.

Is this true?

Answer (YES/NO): YES